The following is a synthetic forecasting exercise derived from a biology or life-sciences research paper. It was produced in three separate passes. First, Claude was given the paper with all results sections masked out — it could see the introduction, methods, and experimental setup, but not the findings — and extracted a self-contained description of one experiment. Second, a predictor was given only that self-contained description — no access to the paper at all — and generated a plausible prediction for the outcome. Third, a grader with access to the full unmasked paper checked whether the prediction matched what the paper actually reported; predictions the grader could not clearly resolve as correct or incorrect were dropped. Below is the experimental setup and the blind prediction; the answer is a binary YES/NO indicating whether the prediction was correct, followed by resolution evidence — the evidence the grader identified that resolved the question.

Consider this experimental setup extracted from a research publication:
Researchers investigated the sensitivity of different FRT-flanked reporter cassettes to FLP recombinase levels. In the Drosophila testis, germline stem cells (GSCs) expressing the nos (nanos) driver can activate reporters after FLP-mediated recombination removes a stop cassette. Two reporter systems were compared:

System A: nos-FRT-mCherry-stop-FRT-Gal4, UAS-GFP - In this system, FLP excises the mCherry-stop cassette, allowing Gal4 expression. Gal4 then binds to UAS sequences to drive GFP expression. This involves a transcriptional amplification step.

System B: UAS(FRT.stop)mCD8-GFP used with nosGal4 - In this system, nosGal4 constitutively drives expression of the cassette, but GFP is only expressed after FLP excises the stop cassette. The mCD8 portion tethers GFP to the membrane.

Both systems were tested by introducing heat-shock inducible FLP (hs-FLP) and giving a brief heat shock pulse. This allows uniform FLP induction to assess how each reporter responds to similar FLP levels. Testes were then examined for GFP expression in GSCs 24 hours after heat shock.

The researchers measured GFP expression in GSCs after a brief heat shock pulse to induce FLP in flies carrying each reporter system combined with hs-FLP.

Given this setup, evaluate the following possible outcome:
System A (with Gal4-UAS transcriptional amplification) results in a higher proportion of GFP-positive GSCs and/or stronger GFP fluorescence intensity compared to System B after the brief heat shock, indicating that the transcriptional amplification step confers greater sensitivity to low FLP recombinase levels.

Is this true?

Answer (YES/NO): YES